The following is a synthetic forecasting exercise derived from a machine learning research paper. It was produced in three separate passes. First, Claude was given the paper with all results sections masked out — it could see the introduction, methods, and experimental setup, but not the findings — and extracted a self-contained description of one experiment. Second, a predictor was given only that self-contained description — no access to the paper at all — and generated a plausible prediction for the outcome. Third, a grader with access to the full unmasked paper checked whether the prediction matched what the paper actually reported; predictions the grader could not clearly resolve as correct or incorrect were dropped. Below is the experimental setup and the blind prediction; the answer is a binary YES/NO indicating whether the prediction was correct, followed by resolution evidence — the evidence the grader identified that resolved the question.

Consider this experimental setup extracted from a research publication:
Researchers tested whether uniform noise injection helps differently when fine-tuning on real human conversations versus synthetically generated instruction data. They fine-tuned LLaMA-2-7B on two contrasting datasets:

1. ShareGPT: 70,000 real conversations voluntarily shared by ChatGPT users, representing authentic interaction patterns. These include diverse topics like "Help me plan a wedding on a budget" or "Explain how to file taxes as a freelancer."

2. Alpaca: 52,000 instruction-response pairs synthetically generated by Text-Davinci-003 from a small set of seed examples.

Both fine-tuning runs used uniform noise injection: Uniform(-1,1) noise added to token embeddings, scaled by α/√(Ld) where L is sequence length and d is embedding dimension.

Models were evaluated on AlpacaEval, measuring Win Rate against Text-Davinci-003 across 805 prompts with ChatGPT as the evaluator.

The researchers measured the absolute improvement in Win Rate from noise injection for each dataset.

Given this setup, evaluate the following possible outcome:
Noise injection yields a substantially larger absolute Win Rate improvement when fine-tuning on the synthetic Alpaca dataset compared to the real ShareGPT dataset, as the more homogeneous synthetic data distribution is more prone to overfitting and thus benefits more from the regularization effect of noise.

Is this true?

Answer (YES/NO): YES